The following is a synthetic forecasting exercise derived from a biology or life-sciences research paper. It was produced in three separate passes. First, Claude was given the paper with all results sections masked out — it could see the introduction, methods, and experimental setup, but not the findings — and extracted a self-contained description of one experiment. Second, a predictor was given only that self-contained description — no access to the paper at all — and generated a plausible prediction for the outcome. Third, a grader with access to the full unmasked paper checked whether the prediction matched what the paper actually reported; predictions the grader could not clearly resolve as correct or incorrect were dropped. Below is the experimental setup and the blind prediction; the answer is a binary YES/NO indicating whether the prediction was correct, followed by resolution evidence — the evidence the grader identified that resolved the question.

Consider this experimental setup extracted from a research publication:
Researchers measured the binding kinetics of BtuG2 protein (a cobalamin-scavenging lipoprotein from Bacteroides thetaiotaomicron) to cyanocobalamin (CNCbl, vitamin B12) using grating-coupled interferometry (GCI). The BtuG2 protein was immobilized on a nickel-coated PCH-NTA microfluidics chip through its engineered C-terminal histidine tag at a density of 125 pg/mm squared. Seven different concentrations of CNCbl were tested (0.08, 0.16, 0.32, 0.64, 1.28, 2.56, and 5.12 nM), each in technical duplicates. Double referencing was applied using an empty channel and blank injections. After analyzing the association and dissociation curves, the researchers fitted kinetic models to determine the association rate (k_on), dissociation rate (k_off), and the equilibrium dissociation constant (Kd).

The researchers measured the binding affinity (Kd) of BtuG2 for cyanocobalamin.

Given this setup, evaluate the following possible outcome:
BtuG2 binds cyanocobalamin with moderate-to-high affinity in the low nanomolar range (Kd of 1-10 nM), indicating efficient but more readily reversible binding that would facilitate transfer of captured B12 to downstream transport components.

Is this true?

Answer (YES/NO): NO